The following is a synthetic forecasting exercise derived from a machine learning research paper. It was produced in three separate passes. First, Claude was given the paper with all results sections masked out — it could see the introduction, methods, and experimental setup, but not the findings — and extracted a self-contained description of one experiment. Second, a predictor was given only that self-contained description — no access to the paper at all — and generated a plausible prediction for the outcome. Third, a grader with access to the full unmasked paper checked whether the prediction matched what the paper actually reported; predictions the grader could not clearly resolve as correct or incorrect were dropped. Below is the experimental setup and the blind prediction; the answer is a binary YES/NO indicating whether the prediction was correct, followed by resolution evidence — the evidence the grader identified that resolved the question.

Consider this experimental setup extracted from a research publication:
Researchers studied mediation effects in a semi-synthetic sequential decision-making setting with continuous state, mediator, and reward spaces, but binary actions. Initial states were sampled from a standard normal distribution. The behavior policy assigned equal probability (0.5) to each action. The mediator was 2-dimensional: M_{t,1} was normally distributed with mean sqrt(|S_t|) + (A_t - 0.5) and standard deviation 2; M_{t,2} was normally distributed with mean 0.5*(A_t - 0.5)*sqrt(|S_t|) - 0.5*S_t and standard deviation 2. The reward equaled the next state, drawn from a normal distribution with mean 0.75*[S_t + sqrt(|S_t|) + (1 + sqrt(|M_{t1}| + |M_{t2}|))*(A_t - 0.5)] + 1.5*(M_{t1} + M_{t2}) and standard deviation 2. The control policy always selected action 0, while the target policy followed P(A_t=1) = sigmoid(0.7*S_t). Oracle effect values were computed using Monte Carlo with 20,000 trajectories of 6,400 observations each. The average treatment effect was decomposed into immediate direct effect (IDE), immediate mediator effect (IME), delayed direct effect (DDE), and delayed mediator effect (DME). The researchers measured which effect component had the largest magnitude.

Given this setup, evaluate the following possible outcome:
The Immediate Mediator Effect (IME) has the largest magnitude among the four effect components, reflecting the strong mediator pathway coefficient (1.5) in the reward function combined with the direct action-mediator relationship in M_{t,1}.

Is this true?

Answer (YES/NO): YES